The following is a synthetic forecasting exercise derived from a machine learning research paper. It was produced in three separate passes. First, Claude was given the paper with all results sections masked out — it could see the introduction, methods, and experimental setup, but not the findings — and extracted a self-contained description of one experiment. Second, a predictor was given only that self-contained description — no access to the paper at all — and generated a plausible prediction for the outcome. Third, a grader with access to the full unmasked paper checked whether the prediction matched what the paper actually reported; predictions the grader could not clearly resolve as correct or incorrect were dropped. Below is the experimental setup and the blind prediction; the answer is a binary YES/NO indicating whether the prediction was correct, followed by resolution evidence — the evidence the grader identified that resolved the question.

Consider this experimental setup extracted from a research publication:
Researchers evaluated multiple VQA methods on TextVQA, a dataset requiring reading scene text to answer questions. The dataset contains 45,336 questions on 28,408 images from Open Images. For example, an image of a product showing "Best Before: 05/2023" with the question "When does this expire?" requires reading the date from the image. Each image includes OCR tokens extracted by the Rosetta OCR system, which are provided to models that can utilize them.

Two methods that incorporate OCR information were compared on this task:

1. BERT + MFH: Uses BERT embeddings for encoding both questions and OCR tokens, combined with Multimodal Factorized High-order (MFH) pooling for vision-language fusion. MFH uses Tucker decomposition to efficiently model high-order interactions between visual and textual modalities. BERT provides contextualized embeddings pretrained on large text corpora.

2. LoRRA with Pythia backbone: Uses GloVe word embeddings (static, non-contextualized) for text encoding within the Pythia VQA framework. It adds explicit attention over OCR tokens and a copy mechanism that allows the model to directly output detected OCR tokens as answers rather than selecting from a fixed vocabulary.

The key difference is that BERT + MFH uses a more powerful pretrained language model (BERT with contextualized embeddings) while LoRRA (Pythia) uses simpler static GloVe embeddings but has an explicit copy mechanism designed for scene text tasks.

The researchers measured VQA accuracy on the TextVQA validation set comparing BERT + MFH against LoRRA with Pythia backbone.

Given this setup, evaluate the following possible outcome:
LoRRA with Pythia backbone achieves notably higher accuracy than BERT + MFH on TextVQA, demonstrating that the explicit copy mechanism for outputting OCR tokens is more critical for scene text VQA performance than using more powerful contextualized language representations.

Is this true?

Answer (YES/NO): NO